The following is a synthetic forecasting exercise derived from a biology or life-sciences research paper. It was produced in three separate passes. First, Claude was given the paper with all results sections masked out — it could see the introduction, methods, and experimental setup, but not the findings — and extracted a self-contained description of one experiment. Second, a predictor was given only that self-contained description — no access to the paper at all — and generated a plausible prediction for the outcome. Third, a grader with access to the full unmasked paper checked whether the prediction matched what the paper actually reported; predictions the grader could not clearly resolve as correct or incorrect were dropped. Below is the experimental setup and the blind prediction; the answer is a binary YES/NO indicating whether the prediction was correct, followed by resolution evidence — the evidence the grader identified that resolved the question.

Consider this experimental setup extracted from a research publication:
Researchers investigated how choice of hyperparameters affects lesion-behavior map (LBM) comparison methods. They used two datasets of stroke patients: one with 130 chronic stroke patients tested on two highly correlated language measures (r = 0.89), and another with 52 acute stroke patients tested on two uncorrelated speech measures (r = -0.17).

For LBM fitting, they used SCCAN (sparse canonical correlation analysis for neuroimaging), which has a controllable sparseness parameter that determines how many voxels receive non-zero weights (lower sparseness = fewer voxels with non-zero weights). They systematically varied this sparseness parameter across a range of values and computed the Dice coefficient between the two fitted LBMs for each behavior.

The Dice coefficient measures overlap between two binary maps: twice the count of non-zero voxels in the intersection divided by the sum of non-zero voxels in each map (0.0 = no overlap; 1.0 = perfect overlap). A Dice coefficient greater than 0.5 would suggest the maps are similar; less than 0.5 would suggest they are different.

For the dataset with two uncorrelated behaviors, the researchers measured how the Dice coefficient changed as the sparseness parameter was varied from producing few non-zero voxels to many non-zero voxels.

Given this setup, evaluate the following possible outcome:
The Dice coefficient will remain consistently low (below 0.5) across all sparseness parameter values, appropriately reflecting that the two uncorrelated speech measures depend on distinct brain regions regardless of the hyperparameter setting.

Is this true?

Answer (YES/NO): NO